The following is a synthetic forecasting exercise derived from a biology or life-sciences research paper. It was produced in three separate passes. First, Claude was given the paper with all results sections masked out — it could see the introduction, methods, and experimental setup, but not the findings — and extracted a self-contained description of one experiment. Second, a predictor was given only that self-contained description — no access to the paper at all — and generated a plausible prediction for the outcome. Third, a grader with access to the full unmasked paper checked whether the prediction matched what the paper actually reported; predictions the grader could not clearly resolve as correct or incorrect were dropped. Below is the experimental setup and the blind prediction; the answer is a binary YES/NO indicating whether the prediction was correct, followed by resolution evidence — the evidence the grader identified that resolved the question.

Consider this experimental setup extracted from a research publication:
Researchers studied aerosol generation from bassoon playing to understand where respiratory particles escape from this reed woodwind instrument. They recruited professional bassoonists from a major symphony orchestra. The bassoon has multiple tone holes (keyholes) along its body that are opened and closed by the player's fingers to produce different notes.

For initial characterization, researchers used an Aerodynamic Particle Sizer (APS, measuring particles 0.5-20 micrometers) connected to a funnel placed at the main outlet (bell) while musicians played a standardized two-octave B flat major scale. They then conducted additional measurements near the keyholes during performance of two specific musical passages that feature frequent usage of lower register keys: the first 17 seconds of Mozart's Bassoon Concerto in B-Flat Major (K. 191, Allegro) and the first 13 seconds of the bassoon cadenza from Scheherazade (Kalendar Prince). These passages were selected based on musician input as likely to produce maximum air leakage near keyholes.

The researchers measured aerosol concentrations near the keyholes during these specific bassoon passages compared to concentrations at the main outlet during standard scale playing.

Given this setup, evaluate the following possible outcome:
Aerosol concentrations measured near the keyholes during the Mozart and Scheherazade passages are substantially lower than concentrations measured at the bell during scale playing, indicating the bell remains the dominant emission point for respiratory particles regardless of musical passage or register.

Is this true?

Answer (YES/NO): NO